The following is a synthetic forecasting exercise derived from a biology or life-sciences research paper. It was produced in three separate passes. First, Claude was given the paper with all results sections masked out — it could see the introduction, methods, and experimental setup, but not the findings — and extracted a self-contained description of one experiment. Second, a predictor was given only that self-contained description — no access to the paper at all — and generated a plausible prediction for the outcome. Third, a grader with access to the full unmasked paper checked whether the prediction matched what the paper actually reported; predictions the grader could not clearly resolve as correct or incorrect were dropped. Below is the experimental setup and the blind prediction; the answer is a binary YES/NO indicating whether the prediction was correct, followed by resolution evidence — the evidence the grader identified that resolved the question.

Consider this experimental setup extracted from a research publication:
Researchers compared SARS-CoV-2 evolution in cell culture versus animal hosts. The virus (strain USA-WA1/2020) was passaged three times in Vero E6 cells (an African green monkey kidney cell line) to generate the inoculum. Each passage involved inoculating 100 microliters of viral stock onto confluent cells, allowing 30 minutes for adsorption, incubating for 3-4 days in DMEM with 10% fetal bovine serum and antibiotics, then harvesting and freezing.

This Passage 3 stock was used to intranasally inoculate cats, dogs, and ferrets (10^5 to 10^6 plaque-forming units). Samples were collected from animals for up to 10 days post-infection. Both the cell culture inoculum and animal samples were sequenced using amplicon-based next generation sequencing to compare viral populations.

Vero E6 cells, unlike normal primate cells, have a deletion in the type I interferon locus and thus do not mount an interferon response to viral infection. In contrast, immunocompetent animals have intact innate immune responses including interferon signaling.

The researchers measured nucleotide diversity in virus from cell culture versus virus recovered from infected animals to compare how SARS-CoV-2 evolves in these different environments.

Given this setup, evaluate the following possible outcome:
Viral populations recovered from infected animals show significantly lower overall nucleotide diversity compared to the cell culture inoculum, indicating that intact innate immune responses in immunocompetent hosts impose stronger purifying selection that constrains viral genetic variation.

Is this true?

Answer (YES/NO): NO